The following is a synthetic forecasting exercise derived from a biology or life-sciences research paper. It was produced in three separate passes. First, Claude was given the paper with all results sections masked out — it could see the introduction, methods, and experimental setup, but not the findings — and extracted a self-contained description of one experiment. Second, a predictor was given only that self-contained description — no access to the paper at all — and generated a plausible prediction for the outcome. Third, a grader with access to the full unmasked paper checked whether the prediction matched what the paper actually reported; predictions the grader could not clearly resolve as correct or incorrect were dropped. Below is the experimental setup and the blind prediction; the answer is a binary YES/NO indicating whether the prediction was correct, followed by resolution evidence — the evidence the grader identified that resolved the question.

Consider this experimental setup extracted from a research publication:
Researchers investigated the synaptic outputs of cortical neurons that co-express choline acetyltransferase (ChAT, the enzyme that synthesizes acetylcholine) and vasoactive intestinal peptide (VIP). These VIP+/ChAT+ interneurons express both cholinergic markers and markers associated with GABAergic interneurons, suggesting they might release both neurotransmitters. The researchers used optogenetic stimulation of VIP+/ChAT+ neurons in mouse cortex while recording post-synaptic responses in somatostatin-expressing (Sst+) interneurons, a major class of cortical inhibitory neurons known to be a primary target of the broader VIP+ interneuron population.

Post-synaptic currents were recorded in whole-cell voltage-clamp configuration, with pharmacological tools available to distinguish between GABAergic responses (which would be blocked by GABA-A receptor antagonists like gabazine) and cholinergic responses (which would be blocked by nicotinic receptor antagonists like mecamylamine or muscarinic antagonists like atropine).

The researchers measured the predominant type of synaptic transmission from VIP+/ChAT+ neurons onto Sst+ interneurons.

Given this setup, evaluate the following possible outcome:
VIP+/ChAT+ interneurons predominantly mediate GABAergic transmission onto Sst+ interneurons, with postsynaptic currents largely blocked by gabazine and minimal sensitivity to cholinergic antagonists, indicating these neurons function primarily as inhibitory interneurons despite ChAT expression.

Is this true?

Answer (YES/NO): YES